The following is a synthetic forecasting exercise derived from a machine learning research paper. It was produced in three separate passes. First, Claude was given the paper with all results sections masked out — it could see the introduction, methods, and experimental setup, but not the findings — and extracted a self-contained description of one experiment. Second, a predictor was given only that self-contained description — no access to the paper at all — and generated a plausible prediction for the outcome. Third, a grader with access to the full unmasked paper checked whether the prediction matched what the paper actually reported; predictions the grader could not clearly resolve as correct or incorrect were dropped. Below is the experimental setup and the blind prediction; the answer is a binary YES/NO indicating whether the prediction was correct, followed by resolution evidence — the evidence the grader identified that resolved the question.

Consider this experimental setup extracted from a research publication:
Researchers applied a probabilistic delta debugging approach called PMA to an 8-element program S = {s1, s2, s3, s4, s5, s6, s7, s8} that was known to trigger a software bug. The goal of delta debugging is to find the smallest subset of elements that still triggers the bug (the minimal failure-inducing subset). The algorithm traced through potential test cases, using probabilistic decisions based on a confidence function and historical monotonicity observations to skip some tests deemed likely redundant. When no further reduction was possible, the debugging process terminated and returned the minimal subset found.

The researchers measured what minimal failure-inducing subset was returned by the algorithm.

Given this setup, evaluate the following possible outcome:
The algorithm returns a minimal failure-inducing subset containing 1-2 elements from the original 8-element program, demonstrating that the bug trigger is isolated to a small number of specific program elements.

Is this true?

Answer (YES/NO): YES